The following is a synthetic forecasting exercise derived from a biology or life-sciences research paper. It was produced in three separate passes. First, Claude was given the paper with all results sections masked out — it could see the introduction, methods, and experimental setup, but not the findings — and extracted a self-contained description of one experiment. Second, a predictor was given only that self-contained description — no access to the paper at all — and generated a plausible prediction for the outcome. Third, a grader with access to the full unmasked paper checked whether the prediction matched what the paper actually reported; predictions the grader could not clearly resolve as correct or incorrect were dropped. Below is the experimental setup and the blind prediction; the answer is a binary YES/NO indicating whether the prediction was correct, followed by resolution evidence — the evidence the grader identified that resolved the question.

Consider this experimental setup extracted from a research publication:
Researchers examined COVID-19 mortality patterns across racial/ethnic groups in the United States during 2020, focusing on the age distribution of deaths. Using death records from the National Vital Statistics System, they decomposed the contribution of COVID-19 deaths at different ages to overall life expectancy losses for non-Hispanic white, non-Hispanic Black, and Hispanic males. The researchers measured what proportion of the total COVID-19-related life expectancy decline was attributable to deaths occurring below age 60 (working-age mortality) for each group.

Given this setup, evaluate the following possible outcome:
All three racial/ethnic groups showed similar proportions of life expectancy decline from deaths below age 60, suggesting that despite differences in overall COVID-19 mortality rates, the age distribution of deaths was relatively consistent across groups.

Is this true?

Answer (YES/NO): NO